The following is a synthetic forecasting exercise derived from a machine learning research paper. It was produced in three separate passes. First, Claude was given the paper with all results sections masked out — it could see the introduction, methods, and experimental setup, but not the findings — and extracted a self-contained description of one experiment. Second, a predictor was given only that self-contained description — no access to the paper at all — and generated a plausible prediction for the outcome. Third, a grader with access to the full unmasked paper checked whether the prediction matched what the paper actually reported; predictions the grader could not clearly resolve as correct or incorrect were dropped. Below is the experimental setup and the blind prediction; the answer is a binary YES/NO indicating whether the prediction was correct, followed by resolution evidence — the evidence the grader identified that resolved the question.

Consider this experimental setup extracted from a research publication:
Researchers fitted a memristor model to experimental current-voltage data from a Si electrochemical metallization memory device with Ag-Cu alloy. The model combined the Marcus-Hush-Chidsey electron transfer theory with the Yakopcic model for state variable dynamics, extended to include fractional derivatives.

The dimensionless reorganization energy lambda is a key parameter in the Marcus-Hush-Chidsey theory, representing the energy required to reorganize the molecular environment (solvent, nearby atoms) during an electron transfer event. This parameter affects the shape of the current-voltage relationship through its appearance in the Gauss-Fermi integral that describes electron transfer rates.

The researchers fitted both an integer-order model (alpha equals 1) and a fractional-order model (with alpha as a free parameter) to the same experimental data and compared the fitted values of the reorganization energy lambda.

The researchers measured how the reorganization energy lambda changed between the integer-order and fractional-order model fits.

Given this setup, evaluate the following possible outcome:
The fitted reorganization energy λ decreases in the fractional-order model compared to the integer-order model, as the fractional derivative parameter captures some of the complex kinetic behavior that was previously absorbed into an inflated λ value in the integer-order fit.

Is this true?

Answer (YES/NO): YES